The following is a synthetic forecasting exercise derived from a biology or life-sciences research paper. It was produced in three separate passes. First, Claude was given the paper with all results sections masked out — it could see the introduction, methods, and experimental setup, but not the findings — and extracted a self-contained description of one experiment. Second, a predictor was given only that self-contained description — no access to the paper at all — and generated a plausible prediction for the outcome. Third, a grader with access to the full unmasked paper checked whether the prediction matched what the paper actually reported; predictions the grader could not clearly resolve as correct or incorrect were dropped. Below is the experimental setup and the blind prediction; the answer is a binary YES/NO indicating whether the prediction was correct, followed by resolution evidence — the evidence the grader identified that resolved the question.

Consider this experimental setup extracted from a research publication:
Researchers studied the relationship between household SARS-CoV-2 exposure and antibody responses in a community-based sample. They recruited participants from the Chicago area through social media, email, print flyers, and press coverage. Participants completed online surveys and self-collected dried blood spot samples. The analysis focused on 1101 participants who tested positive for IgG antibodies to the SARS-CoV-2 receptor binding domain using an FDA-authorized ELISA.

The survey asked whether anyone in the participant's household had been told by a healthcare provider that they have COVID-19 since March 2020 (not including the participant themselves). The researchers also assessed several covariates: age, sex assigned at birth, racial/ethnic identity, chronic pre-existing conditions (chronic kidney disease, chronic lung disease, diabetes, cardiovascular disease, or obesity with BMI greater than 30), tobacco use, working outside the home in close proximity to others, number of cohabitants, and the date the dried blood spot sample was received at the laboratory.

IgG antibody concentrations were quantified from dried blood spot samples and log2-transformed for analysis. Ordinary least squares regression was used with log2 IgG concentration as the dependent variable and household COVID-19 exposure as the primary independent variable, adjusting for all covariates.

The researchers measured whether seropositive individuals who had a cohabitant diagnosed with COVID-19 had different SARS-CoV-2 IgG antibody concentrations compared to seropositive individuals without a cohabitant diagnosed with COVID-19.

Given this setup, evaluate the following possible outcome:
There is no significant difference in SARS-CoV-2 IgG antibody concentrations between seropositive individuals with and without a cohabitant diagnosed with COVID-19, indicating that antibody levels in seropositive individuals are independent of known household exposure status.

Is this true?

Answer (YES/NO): NO